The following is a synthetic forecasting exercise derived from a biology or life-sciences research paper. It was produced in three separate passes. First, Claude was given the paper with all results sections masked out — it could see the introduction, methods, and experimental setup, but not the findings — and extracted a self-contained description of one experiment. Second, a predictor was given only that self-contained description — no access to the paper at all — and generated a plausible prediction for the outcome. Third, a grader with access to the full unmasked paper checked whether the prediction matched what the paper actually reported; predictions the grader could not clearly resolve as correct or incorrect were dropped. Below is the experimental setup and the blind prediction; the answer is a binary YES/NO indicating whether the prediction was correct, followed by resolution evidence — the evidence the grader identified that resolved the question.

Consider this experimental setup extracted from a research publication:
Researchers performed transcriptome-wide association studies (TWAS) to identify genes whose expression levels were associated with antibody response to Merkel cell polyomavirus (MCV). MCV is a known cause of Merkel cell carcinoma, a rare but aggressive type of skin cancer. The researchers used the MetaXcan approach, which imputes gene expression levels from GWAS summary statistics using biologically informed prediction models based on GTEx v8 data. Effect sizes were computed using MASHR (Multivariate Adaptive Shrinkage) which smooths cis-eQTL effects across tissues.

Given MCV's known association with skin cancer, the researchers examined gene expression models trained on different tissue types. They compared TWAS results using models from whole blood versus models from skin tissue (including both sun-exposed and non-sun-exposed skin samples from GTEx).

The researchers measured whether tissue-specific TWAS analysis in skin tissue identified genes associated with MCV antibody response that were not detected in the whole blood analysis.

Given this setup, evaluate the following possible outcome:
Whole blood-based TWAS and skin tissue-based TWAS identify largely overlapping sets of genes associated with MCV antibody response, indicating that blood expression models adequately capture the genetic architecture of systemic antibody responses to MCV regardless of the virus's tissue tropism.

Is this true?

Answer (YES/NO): NO